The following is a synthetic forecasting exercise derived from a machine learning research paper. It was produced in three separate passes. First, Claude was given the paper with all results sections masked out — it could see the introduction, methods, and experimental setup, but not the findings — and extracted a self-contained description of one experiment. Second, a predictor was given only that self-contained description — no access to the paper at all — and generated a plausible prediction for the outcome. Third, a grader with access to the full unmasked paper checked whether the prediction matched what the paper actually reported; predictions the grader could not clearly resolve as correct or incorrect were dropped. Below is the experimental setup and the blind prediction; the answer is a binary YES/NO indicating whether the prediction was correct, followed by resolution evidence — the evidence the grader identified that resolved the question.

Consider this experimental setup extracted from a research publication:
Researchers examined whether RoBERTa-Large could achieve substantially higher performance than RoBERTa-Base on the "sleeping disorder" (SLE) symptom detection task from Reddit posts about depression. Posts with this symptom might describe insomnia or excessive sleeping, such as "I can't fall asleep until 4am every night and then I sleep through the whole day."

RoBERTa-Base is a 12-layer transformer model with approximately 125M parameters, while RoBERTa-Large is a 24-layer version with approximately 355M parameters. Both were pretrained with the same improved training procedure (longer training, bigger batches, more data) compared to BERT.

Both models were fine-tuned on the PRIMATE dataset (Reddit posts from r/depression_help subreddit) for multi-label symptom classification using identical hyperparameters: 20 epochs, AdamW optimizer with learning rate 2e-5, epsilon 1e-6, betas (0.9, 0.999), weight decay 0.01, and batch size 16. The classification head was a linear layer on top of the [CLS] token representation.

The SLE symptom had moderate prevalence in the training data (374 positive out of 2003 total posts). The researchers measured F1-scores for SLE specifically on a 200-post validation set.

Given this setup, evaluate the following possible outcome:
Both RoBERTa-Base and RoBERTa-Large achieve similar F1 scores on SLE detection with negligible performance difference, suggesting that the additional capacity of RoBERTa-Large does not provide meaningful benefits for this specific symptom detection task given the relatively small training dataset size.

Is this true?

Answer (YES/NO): NO